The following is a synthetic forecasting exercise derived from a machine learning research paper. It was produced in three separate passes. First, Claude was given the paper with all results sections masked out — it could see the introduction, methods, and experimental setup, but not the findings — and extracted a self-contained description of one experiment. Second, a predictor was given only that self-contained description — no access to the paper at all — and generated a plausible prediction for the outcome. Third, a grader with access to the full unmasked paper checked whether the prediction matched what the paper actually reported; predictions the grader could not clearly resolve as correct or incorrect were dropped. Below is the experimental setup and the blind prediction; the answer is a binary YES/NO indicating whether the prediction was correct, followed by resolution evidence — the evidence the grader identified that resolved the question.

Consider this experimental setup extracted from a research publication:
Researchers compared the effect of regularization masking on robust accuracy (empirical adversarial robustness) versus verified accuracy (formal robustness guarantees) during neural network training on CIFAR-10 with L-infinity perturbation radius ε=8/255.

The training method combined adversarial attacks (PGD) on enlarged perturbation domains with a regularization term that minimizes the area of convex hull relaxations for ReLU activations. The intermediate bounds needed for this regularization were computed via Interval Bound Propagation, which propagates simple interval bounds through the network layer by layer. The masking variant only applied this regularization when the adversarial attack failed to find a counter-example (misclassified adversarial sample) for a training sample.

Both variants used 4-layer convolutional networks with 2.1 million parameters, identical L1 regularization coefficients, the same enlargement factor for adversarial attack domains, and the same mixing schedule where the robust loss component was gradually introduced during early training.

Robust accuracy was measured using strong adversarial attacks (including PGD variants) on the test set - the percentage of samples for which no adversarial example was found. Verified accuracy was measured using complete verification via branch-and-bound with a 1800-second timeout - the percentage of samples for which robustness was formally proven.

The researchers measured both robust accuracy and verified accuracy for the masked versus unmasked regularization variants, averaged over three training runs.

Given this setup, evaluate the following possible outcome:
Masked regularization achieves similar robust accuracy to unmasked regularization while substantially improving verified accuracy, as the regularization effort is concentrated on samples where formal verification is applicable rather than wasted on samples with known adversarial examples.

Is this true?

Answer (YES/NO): NO